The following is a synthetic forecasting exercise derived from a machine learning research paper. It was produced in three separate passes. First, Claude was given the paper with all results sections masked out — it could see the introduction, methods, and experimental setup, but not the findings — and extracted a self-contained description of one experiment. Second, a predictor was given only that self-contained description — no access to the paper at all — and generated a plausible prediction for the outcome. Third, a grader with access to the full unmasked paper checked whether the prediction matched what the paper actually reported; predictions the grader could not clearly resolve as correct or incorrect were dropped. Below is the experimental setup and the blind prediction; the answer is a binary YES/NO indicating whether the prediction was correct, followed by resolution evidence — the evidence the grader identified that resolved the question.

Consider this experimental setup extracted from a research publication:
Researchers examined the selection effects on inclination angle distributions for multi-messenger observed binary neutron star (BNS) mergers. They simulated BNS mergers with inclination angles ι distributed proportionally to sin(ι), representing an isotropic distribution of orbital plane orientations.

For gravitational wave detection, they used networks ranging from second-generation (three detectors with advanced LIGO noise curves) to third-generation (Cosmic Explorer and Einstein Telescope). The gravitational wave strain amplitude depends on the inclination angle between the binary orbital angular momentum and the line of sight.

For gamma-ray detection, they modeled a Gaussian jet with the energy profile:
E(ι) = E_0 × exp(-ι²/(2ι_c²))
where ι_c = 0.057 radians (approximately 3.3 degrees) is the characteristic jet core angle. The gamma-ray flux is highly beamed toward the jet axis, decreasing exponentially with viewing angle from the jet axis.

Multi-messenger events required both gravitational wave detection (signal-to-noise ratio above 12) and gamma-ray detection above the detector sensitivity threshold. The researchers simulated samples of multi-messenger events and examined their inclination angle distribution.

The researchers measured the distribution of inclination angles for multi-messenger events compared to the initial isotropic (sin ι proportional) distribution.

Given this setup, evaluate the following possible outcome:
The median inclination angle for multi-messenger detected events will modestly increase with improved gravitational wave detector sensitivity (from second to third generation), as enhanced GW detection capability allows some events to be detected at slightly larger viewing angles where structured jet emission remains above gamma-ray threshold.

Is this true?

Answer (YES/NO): NO